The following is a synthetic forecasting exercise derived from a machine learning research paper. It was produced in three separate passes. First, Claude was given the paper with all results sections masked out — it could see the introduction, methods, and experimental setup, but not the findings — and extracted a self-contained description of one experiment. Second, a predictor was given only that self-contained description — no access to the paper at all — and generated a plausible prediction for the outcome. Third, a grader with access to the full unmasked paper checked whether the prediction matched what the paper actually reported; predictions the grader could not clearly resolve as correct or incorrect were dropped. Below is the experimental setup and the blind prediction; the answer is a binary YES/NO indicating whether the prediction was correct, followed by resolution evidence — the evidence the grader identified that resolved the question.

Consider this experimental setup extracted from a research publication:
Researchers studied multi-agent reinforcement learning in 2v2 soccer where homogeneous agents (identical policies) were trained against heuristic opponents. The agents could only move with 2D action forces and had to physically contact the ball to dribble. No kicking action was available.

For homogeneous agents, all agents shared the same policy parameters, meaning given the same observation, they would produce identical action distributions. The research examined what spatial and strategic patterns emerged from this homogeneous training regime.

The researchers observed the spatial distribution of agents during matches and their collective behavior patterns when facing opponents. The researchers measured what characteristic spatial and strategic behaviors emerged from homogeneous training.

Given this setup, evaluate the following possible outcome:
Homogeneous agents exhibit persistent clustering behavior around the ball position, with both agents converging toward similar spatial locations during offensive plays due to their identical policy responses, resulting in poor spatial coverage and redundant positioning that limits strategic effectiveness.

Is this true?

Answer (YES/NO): YES